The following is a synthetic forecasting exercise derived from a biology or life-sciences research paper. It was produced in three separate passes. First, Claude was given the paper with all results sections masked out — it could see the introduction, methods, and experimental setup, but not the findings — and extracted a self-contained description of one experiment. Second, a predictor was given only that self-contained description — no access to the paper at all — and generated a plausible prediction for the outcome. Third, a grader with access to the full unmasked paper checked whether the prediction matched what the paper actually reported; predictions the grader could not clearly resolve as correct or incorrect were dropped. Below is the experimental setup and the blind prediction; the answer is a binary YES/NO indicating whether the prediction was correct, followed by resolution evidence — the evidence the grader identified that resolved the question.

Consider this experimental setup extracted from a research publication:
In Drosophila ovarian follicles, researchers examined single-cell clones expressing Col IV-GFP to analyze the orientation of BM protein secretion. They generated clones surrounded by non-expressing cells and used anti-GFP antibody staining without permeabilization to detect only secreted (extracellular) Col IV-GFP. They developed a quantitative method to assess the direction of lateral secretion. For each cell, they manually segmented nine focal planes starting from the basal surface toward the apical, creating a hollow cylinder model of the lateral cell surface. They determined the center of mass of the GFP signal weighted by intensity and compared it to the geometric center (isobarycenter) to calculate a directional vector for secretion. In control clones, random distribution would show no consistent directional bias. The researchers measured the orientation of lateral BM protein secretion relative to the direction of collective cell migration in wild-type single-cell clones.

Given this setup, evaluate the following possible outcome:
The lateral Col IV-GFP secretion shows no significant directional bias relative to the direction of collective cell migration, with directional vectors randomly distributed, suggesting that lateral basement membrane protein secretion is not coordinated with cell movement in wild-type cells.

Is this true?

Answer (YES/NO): NO